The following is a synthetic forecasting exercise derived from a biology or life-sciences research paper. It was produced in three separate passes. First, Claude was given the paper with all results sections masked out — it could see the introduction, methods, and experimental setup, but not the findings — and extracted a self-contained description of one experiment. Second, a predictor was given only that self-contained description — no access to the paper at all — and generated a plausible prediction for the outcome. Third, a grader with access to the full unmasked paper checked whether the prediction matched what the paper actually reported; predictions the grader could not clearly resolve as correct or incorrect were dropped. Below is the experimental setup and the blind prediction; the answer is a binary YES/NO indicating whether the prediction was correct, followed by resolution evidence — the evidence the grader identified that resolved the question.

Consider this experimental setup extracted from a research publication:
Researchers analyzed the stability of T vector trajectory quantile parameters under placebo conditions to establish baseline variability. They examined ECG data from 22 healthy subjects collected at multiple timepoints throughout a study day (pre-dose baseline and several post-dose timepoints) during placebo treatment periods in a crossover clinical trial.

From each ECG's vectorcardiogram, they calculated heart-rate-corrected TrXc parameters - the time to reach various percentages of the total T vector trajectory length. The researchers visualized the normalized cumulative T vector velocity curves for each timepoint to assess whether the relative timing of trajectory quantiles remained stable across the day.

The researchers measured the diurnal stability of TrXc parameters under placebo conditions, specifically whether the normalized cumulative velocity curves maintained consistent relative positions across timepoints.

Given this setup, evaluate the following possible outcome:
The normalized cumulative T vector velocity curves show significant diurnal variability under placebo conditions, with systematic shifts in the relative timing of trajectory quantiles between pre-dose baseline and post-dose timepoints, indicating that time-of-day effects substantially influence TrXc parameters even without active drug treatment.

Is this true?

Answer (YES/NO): NO